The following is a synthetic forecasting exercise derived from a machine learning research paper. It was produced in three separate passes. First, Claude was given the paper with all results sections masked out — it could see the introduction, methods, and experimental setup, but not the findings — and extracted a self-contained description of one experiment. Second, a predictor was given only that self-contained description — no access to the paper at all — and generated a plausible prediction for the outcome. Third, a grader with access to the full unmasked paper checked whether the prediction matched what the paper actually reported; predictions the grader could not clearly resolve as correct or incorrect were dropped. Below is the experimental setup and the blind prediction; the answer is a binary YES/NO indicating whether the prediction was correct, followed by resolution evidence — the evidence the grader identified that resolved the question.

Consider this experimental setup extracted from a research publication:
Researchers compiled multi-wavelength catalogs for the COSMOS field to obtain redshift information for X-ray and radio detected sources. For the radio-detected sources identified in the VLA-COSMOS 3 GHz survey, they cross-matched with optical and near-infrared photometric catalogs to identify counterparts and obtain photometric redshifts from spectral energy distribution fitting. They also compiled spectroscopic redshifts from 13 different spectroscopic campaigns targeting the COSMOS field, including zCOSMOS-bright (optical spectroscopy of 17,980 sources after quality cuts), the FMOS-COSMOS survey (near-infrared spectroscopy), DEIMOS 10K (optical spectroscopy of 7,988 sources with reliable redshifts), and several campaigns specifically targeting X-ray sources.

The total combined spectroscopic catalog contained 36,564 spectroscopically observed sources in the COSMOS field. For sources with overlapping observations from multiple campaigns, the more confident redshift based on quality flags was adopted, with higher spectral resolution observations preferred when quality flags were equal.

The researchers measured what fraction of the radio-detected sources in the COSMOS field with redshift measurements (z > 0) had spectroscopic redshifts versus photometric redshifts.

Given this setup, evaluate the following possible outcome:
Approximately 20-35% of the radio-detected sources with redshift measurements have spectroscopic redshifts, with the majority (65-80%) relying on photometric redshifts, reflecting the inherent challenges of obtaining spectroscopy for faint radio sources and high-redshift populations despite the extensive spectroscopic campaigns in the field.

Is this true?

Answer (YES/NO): NO